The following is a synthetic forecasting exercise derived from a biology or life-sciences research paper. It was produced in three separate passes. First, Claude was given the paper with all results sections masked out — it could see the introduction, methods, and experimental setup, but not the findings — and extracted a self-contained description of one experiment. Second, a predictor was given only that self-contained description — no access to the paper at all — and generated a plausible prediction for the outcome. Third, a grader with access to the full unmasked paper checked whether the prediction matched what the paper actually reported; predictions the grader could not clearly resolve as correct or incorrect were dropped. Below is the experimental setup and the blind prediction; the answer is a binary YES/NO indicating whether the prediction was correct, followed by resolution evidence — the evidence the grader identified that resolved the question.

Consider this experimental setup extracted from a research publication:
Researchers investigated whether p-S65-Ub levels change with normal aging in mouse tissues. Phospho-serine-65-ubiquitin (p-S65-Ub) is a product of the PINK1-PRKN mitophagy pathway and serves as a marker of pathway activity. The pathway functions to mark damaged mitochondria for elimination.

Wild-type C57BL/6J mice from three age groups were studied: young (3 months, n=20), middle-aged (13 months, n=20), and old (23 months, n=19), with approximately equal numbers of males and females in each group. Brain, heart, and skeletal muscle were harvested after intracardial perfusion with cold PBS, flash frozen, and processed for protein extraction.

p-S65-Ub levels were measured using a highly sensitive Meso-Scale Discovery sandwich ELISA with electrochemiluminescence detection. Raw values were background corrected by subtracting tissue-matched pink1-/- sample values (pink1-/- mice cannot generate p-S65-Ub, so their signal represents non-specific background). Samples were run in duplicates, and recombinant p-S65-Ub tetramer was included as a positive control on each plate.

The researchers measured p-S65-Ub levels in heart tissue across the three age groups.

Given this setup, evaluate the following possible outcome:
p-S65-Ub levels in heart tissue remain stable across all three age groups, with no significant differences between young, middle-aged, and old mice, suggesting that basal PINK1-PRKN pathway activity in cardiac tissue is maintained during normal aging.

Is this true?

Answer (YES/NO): NO